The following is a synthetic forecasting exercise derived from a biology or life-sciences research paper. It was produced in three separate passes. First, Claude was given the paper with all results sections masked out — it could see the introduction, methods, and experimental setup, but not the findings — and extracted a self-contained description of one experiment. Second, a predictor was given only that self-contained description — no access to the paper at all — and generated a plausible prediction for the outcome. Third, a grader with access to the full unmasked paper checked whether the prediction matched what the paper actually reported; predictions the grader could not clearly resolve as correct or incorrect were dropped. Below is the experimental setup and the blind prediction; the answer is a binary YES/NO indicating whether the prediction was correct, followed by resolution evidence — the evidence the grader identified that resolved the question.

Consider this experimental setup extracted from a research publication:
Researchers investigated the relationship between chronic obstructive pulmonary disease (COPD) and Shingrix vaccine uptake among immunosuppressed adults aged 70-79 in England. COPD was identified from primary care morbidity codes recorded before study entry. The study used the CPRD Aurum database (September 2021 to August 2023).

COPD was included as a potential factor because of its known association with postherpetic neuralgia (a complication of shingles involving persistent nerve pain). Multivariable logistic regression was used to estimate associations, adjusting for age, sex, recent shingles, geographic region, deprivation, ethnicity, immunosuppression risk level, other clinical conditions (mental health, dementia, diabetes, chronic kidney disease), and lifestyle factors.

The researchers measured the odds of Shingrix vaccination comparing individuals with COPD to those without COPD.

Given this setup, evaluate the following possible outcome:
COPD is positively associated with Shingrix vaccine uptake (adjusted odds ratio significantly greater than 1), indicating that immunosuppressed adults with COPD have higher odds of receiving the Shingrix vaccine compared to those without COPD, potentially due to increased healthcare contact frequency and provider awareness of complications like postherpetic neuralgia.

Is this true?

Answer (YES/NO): NO